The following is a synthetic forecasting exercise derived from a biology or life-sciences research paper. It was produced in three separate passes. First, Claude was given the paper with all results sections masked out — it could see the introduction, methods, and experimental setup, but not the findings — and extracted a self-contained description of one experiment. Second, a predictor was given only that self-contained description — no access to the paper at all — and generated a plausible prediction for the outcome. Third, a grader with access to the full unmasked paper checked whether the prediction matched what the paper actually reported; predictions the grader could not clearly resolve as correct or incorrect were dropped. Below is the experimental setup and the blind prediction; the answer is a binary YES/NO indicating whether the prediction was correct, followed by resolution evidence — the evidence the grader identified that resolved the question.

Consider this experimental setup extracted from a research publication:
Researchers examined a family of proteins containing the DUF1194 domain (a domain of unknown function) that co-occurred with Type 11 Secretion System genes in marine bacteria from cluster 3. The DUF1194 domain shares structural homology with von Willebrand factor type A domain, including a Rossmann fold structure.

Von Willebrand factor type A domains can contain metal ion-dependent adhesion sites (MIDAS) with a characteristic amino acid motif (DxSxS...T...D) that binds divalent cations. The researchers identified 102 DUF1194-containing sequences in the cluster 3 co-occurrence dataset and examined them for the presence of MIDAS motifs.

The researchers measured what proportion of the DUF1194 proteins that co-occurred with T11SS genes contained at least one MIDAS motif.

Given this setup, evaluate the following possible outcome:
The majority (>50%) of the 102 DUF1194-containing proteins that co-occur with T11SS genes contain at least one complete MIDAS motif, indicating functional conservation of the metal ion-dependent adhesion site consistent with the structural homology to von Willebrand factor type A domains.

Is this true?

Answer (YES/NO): YES